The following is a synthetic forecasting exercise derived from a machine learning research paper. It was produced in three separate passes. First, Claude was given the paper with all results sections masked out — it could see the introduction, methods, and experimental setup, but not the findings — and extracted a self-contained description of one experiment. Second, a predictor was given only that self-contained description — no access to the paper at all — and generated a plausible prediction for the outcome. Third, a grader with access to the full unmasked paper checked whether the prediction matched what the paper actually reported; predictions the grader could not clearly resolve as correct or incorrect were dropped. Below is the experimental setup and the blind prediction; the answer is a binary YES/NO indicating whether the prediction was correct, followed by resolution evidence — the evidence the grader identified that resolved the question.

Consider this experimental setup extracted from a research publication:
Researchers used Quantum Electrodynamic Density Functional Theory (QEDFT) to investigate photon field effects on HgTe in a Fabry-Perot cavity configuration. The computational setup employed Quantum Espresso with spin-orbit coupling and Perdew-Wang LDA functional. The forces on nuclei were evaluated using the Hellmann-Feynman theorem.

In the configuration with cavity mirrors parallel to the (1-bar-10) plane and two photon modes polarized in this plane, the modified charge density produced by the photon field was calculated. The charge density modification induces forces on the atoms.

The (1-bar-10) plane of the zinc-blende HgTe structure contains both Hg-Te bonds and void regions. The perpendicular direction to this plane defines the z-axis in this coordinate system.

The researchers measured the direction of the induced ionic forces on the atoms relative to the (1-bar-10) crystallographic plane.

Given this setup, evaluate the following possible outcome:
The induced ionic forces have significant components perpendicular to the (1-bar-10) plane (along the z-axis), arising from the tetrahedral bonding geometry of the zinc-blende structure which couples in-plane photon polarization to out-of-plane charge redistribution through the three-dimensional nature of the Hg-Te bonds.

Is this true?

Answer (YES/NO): YES